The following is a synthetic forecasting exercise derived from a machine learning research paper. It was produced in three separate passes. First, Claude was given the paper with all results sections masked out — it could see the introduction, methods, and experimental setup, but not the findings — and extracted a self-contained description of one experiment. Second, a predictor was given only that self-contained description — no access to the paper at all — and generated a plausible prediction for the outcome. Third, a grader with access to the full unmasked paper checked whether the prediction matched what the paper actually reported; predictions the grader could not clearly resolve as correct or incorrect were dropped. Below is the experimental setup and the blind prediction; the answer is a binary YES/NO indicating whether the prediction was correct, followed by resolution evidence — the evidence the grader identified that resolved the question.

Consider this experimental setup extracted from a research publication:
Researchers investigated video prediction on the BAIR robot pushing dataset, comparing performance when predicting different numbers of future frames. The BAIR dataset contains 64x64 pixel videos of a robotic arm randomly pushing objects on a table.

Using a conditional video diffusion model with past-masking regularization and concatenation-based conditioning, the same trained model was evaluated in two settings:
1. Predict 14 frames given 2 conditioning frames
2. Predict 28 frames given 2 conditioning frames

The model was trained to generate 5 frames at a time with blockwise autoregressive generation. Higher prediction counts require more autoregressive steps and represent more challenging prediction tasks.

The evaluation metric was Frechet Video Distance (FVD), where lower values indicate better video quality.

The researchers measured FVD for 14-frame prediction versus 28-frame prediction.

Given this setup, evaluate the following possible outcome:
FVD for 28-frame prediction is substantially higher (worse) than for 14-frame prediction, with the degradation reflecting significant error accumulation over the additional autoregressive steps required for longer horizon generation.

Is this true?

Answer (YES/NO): YES